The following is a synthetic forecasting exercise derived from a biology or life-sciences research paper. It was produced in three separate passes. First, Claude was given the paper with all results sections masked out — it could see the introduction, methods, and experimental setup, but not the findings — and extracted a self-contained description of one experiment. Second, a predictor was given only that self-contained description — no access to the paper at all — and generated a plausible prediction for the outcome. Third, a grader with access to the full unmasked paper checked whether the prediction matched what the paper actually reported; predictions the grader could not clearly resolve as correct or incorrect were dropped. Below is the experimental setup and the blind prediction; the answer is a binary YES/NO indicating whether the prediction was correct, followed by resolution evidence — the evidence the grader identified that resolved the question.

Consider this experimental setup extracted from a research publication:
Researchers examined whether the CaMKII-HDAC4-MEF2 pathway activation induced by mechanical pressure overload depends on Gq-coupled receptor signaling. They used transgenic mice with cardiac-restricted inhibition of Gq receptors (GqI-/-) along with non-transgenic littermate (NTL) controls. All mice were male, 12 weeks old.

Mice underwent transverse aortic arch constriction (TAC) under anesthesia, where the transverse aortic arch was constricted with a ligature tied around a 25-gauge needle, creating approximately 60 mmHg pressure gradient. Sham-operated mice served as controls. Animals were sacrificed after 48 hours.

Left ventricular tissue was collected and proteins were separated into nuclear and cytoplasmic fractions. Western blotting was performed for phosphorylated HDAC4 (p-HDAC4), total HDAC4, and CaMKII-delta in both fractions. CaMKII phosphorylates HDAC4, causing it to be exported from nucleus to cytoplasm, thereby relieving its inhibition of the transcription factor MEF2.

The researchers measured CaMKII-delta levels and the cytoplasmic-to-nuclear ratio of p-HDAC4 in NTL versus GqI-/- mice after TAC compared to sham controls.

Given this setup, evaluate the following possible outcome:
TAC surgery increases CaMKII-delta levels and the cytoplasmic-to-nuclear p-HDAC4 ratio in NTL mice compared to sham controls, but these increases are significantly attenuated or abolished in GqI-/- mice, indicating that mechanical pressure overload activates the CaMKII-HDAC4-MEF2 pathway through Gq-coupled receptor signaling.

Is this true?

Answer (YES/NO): NO